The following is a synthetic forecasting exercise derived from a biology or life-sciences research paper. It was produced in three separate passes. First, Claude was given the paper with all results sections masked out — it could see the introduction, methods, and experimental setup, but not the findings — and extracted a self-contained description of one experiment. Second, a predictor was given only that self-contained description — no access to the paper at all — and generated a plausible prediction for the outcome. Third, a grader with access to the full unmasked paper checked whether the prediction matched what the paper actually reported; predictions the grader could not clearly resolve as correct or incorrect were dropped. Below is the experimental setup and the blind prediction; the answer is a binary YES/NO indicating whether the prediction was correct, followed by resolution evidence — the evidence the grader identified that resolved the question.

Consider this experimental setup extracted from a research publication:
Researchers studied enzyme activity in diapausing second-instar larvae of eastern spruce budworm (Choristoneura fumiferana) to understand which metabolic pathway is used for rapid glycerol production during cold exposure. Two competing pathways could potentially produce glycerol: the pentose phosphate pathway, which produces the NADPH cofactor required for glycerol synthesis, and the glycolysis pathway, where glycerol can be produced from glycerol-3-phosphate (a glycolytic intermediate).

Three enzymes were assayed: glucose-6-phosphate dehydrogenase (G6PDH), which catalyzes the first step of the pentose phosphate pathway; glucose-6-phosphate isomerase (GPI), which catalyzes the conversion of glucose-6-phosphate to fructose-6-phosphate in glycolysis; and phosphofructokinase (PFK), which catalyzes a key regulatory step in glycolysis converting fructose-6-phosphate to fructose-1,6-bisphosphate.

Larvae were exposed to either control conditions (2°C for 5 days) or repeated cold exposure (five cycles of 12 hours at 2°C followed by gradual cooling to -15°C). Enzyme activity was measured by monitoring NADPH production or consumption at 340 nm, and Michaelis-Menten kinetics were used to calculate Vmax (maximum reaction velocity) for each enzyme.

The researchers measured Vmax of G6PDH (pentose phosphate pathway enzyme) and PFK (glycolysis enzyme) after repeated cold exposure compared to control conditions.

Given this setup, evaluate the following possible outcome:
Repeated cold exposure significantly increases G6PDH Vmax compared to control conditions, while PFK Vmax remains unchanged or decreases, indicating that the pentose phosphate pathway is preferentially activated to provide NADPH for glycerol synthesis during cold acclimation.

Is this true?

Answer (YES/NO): NO